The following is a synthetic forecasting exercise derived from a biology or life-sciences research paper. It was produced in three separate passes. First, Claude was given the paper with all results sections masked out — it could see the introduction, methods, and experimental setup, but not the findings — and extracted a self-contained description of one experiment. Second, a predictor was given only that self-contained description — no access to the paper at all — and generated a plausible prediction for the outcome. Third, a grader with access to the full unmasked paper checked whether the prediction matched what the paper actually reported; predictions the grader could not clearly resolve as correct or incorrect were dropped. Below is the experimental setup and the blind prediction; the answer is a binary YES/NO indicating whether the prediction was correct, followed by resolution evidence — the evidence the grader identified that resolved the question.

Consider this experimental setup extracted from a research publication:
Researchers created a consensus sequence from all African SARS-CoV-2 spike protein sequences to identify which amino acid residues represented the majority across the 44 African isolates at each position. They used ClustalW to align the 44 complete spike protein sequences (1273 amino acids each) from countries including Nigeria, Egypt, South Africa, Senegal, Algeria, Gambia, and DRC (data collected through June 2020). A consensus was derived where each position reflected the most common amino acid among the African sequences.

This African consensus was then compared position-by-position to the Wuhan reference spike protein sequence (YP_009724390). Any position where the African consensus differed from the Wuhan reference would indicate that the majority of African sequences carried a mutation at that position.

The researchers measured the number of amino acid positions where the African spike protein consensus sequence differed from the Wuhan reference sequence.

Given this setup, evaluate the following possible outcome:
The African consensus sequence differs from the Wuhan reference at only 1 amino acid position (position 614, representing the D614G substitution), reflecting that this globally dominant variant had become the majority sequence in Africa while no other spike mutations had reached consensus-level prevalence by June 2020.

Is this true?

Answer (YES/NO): YES